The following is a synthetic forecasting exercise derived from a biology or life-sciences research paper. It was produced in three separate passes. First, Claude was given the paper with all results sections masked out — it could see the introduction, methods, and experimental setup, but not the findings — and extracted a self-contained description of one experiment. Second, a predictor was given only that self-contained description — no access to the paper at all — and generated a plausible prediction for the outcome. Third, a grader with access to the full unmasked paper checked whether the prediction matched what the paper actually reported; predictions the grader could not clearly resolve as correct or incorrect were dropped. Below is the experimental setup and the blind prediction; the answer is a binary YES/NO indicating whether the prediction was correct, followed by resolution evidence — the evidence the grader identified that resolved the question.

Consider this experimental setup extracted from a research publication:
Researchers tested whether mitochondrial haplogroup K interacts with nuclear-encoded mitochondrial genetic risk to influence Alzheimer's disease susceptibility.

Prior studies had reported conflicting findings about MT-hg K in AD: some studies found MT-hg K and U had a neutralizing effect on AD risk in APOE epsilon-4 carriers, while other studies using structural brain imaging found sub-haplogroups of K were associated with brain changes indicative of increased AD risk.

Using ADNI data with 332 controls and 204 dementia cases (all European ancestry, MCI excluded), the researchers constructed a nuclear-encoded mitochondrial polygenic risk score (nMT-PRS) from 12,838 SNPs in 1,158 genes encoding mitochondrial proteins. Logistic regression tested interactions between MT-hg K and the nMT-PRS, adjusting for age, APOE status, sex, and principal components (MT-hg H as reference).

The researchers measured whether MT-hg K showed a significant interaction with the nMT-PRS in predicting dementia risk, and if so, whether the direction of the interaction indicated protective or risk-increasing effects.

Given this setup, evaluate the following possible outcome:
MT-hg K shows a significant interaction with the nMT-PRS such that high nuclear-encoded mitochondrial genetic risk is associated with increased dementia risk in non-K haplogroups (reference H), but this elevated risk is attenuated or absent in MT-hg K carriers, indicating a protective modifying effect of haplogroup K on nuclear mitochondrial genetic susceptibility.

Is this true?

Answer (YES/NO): YES